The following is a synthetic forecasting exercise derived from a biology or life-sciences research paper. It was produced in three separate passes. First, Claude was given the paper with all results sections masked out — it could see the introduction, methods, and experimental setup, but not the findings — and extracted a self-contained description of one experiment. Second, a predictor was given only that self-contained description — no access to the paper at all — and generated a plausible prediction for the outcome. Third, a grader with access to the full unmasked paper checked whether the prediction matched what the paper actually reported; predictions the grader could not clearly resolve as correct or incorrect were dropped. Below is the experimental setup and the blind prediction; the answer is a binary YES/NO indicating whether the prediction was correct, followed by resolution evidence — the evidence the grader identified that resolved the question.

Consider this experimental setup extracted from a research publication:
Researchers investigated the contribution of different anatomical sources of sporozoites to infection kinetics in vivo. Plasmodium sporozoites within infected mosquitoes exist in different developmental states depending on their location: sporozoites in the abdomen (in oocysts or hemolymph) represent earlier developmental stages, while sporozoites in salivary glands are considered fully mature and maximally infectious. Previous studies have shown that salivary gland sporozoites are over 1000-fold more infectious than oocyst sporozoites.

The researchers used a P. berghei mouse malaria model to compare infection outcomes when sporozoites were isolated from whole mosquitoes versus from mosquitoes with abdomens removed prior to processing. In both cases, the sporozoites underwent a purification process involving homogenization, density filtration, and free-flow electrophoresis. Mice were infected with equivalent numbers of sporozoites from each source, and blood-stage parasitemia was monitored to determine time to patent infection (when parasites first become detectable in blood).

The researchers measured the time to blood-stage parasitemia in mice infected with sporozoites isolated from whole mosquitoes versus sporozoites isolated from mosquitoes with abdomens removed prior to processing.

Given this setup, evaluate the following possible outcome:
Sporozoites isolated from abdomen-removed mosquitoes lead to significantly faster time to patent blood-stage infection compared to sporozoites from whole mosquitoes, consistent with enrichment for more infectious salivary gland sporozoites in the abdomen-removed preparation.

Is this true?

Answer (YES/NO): YES